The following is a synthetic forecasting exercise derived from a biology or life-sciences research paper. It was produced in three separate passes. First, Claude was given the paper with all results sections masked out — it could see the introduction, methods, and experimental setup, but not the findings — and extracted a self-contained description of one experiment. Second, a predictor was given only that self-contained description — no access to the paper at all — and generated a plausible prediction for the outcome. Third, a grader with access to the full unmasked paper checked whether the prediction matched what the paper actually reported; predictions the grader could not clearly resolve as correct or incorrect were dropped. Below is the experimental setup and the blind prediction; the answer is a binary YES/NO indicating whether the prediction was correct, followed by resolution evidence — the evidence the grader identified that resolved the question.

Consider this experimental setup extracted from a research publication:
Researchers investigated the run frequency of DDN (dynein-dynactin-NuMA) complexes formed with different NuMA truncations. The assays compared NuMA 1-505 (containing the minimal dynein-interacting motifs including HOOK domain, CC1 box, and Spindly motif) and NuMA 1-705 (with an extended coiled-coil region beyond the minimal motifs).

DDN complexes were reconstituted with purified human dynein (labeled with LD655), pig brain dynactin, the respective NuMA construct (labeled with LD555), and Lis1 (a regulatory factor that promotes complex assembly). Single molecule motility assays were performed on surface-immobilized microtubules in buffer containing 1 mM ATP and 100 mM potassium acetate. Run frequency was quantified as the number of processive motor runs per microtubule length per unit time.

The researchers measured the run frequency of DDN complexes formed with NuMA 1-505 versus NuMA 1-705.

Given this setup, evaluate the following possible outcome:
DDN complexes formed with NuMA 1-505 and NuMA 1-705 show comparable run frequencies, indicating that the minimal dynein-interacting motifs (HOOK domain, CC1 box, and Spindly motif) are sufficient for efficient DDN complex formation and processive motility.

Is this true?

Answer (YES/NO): YES